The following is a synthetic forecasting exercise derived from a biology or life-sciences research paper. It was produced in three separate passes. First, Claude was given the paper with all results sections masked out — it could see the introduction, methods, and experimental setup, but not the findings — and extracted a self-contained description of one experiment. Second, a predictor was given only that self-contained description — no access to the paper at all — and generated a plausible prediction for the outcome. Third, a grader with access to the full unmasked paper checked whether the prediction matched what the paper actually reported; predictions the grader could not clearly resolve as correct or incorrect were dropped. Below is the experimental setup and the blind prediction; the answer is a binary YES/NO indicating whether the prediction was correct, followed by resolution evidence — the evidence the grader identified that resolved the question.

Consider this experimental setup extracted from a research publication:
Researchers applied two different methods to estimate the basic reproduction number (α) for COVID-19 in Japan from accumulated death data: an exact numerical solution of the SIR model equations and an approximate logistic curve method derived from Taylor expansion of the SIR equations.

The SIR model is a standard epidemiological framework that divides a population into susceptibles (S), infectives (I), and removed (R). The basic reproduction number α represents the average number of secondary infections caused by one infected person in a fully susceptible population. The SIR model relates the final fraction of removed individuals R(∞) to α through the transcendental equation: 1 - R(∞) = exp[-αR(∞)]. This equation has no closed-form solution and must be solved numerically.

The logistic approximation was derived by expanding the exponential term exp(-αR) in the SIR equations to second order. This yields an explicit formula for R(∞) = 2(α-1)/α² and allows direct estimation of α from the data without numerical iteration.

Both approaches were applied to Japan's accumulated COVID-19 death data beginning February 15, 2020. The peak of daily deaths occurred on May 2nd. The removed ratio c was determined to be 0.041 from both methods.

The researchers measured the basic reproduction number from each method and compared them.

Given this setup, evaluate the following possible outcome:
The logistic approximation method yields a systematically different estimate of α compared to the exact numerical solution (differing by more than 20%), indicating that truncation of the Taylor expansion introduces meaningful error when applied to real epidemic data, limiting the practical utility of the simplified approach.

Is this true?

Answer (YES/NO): NO